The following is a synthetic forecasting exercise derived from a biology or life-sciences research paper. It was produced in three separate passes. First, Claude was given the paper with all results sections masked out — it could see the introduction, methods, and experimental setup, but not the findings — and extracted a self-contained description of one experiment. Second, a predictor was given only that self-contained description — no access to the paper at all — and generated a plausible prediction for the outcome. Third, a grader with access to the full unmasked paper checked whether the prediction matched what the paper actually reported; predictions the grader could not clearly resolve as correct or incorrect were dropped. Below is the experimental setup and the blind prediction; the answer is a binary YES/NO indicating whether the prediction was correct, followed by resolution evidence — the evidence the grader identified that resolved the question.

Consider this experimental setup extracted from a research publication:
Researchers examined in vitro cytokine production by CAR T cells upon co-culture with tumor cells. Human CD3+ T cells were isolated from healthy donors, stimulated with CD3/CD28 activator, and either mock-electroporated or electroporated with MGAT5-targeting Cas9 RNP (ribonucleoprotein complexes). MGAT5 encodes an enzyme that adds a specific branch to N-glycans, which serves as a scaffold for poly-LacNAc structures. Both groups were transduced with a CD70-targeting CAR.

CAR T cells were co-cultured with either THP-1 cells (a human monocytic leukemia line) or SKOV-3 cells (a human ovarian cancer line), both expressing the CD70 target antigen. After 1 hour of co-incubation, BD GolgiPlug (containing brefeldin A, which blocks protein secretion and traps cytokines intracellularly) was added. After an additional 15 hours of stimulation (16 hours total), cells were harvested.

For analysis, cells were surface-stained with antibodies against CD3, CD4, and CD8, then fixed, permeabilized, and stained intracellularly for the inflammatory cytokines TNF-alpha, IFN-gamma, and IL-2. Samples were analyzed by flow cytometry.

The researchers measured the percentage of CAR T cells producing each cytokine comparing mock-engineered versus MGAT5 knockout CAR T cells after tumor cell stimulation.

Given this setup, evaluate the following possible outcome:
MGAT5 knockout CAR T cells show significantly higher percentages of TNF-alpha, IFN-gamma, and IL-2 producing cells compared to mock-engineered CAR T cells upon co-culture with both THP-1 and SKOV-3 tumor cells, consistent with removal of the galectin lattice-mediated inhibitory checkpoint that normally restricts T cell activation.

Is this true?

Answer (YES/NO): NO